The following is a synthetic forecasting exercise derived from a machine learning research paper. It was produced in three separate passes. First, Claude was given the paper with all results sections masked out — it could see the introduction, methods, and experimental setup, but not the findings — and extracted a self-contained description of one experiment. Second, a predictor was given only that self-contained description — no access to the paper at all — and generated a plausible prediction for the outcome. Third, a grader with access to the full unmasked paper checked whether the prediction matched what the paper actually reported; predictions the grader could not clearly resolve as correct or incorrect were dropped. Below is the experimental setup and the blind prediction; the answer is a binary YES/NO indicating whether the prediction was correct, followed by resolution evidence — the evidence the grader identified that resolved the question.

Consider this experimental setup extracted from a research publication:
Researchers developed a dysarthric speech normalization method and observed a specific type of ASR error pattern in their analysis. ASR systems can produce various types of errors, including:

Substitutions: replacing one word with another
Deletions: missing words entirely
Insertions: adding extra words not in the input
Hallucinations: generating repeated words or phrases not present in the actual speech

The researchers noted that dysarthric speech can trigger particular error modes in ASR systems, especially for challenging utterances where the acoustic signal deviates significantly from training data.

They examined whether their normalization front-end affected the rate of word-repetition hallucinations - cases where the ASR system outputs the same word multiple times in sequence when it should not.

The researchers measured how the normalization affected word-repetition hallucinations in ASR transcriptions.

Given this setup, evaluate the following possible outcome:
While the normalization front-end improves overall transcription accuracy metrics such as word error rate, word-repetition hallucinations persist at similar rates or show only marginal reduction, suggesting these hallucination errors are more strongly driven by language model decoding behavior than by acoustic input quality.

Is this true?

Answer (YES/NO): NO